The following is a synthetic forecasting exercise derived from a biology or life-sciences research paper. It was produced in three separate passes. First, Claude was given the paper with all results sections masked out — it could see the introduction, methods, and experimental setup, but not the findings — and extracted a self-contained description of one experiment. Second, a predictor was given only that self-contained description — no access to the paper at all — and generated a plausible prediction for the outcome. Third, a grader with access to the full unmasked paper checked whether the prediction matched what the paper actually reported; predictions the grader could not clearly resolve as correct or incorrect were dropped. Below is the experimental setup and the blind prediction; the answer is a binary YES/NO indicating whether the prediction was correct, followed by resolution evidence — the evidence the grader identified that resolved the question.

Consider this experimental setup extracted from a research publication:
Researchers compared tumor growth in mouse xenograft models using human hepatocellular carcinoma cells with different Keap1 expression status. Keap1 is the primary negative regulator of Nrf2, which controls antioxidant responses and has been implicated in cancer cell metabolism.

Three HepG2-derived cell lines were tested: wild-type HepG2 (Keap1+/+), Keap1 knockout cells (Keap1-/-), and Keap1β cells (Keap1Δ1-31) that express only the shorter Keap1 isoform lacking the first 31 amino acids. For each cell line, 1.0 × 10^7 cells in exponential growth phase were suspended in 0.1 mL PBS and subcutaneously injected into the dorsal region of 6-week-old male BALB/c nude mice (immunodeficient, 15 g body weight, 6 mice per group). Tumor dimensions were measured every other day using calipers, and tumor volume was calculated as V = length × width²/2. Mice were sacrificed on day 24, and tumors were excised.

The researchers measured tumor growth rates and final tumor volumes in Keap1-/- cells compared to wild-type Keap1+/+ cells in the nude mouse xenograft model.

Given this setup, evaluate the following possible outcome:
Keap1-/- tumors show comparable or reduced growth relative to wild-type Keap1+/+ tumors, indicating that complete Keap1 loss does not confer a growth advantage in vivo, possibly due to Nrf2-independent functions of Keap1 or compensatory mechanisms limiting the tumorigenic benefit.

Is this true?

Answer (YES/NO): YES